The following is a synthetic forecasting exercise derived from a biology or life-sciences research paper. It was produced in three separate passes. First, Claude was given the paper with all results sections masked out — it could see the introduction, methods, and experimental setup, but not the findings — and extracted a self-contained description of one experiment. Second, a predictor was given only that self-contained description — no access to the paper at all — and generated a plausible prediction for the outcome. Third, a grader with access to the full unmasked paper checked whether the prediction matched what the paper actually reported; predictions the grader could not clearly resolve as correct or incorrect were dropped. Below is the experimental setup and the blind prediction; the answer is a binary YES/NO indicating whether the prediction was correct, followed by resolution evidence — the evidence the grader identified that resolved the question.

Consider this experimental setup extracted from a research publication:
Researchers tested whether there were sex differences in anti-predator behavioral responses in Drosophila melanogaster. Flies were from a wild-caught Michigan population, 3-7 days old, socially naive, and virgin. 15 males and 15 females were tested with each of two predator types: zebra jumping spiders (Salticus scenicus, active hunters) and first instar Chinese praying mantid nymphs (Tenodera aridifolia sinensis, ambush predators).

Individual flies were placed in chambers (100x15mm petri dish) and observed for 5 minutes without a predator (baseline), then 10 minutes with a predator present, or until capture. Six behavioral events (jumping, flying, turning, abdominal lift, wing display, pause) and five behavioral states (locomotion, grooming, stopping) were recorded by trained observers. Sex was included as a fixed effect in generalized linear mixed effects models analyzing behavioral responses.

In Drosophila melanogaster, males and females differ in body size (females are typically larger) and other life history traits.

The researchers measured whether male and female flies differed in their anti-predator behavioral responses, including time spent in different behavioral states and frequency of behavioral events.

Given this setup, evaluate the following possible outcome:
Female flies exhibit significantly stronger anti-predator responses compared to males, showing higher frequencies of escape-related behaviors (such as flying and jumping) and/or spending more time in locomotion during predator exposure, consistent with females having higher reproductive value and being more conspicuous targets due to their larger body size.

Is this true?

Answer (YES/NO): NO